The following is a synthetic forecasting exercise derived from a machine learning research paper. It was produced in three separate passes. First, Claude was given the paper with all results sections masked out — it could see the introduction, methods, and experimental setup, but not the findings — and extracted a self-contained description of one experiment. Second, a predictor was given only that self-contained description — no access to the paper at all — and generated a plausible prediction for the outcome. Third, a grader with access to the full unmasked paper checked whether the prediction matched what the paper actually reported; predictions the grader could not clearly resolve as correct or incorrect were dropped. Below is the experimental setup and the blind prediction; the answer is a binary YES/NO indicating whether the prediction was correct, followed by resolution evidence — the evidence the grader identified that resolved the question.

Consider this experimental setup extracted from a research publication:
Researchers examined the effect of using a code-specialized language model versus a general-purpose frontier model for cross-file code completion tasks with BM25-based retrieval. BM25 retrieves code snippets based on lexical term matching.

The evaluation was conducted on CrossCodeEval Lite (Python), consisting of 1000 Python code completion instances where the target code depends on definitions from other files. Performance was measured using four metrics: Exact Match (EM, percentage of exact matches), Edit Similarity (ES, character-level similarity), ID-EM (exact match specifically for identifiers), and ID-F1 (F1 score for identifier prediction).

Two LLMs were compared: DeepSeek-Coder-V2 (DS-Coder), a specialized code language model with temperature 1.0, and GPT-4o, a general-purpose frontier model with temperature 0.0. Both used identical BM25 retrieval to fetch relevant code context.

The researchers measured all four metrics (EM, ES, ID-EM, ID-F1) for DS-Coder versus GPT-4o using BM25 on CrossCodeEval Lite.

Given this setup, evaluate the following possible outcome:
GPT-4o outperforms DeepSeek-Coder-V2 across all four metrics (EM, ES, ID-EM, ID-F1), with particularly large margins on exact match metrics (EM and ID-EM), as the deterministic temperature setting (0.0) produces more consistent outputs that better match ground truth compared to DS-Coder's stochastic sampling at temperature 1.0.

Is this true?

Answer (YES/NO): NO